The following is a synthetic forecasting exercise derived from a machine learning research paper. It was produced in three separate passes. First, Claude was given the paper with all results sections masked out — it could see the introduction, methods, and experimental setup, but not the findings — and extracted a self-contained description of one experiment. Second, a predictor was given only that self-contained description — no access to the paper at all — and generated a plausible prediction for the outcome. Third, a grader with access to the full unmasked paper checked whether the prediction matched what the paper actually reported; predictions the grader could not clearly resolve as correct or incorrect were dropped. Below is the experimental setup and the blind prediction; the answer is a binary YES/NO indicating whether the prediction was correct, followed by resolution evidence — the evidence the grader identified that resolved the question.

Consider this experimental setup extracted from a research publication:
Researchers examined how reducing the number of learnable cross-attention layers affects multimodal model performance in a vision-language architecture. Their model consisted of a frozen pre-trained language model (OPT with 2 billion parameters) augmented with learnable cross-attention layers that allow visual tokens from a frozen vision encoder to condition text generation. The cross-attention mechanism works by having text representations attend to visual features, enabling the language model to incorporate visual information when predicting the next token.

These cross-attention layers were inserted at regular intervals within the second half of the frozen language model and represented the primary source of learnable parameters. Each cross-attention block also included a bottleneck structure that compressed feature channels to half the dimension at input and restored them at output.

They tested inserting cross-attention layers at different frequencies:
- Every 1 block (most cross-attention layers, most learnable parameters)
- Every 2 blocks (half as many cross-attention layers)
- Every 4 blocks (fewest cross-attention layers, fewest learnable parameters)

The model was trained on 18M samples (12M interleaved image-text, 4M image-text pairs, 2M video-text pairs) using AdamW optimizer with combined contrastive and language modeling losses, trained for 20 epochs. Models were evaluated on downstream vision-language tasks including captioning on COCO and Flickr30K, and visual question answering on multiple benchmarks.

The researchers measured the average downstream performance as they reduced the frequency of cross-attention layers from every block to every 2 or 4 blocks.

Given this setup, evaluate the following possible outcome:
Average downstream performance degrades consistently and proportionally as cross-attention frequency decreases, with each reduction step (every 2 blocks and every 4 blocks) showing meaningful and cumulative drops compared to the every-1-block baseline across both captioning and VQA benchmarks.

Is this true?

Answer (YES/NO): NO